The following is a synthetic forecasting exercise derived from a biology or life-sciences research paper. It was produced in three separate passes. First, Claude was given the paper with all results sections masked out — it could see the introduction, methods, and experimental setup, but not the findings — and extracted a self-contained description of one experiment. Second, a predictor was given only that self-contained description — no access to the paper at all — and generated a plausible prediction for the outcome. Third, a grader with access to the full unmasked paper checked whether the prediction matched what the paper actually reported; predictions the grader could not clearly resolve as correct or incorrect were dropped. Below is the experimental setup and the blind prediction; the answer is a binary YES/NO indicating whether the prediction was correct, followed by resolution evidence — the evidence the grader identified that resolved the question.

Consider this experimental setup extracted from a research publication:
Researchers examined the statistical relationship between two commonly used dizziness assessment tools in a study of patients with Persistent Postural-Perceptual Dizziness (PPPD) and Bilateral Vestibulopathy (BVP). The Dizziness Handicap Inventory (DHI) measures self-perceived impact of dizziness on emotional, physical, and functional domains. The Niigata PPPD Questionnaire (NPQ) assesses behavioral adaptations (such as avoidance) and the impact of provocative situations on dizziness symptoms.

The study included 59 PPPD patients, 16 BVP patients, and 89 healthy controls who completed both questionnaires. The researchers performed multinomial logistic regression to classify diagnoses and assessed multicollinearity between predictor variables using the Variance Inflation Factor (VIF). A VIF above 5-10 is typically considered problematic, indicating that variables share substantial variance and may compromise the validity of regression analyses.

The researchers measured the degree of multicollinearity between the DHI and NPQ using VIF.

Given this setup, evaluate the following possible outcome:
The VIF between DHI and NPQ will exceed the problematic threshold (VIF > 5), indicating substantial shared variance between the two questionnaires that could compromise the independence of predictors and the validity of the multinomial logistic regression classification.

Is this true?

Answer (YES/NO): YES